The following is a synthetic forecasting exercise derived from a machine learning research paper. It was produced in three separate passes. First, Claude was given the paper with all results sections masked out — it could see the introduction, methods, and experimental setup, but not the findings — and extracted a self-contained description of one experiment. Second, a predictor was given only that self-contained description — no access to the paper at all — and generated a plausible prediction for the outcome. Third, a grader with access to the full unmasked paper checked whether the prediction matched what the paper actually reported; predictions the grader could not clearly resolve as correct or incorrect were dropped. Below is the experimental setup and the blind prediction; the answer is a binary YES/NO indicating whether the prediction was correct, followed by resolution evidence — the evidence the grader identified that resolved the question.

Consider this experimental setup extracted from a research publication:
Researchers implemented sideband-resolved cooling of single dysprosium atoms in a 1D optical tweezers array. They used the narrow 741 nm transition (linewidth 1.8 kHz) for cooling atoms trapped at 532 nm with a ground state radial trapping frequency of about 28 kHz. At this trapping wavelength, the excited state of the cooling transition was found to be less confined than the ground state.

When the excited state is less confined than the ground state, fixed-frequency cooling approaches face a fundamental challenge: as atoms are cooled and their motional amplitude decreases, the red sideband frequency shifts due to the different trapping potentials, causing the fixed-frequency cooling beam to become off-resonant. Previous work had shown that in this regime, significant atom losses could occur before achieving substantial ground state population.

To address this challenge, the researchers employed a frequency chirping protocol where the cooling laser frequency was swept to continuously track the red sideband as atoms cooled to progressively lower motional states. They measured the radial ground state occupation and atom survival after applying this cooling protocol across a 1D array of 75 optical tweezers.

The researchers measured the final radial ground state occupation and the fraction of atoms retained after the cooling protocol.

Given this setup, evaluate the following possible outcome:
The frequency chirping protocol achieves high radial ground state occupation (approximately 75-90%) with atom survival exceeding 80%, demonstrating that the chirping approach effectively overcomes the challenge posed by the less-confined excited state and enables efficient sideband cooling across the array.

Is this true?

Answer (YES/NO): YES